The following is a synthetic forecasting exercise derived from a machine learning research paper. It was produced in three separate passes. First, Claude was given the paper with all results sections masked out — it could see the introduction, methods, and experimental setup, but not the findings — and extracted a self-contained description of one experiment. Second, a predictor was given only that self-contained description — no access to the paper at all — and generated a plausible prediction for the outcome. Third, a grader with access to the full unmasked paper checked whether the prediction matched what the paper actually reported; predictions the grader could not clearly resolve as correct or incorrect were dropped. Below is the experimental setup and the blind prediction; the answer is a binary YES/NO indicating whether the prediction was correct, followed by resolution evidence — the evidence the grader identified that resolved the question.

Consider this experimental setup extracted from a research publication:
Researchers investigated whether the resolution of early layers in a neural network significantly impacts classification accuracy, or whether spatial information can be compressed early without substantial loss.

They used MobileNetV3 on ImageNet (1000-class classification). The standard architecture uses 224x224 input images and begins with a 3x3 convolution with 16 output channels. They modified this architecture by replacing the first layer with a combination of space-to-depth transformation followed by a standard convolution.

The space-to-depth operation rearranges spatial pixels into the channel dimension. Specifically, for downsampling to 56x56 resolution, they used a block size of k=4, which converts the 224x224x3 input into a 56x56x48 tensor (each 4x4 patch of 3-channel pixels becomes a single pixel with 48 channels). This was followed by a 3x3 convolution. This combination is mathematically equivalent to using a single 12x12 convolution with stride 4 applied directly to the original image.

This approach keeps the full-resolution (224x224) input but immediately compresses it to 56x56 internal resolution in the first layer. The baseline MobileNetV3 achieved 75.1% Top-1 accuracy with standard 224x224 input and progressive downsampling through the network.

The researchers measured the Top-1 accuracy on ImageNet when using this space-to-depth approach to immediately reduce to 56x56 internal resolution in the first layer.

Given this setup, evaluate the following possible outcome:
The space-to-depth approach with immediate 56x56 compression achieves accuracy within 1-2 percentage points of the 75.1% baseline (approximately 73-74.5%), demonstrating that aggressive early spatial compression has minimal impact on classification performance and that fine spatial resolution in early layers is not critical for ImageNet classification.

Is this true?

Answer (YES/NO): NO